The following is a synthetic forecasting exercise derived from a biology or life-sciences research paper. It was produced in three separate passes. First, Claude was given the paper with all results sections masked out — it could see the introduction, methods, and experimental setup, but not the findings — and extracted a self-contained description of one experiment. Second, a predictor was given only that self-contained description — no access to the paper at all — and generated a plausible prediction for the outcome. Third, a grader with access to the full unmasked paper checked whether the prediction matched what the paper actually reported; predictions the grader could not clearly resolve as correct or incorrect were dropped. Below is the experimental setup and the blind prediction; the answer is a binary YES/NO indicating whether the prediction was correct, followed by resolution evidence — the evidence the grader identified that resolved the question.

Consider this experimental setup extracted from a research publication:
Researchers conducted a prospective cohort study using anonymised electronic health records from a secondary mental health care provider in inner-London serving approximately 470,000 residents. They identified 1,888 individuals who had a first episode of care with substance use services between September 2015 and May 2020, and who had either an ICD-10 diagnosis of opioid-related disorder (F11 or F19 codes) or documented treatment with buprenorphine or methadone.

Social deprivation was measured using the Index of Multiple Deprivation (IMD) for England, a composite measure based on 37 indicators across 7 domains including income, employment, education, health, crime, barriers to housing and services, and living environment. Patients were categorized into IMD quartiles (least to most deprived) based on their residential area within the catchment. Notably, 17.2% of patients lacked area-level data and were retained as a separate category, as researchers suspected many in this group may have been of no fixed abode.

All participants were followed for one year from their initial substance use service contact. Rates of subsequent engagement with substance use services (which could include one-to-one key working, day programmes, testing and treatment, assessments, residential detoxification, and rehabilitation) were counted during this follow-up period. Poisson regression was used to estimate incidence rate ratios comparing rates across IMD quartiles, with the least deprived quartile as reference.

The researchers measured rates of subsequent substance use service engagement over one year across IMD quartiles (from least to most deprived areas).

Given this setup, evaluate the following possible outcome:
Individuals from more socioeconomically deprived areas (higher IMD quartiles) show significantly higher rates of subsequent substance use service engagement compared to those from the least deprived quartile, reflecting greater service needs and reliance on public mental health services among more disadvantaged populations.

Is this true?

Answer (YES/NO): NO